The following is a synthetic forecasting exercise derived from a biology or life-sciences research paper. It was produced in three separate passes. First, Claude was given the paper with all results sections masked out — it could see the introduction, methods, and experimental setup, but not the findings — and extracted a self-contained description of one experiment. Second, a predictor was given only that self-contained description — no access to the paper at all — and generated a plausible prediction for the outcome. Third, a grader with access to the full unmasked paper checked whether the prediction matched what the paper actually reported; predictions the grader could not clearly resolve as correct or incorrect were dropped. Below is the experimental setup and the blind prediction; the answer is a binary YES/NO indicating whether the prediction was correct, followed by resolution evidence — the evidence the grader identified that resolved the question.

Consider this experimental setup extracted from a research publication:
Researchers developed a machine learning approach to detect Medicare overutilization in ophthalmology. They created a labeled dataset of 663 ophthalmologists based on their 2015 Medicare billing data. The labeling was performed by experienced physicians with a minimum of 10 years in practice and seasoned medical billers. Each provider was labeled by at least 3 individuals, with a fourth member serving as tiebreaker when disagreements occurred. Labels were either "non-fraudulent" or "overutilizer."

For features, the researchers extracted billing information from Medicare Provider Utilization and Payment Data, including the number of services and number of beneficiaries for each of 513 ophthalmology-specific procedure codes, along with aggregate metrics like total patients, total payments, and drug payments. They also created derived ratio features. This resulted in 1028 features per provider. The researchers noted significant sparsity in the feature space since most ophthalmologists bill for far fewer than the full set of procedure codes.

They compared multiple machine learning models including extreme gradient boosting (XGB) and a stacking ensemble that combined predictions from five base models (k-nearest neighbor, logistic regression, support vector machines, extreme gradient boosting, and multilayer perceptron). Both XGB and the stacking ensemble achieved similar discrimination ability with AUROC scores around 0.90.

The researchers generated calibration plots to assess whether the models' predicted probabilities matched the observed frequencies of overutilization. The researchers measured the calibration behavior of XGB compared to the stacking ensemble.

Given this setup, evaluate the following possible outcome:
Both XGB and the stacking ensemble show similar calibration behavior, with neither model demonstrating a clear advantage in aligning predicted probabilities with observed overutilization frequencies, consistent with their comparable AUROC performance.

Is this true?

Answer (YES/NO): NO